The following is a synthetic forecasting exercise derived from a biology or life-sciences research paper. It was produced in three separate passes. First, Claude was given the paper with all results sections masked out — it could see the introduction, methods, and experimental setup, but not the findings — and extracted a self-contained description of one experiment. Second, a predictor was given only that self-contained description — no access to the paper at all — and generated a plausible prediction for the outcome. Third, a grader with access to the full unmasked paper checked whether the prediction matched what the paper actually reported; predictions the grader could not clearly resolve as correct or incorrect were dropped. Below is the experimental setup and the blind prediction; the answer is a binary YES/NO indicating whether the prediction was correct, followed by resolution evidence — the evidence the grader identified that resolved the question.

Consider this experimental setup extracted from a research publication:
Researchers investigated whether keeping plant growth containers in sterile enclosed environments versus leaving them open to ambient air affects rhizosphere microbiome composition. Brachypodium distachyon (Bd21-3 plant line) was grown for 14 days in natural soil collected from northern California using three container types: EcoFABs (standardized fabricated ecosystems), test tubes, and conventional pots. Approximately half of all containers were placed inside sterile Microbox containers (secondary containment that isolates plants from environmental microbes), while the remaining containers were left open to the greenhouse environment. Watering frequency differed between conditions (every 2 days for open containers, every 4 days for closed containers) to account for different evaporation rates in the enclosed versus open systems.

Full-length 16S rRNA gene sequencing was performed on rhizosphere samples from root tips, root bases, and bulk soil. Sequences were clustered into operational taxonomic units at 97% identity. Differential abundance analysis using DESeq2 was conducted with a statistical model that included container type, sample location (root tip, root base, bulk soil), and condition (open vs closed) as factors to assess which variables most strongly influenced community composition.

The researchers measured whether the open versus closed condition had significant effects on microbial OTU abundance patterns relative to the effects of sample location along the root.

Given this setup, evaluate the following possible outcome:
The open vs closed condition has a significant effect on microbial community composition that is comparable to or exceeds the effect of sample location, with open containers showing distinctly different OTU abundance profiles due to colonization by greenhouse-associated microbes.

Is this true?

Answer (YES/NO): NO